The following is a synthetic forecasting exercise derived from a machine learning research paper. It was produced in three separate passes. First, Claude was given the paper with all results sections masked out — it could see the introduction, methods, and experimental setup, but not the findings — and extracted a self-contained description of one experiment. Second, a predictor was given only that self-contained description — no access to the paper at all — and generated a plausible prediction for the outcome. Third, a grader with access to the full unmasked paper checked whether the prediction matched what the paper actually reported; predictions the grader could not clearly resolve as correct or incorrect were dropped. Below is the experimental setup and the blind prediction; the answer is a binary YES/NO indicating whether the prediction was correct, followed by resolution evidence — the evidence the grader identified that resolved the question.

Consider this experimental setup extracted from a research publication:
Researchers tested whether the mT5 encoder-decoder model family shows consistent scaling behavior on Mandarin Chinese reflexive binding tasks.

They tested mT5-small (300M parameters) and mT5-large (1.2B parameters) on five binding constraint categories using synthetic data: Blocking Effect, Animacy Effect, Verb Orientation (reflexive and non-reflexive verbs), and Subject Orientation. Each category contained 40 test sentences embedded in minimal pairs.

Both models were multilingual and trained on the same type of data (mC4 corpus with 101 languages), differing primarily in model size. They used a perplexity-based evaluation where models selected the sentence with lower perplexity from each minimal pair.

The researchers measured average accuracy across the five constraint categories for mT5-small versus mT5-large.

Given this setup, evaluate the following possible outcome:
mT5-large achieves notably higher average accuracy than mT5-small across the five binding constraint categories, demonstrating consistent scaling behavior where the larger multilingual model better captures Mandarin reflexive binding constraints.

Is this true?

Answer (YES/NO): YES